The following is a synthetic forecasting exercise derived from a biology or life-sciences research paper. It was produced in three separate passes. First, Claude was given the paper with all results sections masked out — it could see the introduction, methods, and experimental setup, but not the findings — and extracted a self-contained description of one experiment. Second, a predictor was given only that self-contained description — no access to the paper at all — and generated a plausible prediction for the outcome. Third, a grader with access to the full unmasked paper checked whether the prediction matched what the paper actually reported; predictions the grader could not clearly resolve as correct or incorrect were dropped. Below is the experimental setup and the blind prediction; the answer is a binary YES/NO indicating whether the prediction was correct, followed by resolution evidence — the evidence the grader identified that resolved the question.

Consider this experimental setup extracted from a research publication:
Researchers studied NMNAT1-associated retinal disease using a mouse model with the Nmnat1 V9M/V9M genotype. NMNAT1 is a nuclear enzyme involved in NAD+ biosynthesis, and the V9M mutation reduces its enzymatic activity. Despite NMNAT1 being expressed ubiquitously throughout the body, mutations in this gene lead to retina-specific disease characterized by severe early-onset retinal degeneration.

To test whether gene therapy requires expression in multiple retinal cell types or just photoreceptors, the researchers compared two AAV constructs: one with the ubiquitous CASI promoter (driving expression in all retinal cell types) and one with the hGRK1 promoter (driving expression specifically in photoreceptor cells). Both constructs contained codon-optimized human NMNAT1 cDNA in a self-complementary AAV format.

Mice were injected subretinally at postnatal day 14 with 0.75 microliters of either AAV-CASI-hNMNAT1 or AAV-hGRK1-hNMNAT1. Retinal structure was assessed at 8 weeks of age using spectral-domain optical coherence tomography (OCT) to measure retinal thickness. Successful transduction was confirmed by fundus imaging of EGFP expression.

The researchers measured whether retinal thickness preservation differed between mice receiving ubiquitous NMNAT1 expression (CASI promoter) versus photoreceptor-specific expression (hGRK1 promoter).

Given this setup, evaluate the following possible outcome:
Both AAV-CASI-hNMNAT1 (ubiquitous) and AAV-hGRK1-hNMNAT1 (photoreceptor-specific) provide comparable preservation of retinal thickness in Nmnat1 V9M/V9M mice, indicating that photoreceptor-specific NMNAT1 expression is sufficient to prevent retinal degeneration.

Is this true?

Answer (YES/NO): YES